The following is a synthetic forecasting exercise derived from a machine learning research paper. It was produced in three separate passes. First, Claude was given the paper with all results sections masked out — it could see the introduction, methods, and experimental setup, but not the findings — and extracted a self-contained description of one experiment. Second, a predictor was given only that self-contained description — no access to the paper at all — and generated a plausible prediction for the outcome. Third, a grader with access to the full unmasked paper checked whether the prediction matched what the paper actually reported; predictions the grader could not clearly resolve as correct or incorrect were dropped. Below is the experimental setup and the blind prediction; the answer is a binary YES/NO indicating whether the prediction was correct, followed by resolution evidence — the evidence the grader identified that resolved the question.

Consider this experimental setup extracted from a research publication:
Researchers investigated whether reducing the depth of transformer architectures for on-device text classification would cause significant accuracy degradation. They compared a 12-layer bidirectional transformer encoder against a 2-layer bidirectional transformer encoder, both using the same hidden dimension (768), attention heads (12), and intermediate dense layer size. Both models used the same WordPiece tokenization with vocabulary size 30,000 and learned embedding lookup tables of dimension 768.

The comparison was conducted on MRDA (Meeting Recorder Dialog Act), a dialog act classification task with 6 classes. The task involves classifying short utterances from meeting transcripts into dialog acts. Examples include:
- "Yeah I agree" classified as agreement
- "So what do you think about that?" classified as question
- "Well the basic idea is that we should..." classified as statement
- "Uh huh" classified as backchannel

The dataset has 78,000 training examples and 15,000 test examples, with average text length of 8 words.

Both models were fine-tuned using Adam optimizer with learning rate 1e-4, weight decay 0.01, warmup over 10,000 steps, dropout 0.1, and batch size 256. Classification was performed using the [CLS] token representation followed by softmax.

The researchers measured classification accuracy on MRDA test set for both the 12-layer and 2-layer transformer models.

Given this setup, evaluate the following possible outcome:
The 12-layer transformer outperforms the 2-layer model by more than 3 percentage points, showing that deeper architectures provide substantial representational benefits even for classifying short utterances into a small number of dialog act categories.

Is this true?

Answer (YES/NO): YES